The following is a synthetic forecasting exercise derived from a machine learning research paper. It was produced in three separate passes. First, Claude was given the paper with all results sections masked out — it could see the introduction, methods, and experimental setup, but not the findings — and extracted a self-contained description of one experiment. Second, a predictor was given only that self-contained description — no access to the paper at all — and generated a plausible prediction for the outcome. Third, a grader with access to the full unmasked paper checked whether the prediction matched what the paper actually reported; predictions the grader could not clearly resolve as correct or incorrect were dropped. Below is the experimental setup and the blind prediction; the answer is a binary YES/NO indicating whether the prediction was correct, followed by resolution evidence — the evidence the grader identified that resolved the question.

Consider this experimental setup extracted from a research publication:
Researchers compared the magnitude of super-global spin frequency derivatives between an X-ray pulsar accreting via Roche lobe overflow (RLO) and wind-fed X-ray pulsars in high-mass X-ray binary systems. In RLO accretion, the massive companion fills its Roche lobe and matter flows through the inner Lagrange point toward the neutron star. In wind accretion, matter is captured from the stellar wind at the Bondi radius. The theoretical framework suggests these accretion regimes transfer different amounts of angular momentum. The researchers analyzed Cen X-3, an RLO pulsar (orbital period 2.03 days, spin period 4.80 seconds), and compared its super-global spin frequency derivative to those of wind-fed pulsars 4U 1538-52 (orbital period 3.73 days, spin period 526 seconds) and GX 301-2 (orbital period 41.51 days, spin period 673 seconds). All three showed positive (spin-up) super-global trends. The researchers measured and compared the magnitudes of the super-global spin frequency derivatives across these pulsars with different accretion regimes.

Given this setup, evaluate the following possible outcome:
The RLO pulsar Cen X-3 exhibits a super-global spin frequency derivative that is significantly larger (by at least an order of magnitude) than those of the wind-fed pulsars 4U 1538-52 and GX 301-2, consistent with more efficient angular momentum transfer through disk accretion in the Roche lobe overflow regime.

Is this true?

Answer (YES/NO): YES